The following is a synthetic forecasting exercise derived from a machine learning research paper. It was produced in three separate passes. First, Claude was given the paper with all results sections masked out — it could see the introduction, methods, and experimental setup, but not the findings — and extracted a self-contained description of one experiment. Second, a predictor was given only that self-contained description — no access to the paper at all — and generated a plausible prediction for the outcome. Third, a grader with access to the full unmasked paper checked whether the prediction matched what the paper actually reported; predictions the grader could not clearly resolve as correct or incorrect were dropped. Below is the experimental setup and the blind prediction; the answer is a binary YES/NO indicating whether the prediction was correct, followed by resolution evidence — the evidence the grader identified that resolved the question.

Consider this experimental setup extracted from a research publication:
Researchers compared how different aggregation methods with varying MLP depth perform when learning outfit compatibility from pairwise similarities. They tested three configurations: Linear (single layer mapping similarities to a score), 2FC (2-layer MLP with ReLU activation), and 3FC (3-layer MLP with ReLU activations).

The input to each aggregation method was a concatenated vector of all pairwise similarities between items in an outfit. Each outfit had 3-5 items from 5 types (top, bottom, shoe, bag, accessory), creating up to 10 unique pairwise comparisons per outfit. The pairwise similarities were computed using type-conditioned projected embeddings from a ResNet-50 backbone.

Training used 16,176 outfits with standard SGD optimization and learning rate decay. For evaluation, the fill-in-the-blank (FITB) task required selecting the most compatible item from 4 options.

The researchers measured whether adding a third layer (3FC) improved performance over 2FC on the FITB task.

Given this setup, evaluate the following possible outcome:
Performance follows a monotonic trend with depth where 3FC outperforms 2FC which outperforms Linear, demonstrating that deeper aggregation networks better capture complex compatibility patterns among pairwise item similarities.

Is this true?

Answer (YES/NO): NO